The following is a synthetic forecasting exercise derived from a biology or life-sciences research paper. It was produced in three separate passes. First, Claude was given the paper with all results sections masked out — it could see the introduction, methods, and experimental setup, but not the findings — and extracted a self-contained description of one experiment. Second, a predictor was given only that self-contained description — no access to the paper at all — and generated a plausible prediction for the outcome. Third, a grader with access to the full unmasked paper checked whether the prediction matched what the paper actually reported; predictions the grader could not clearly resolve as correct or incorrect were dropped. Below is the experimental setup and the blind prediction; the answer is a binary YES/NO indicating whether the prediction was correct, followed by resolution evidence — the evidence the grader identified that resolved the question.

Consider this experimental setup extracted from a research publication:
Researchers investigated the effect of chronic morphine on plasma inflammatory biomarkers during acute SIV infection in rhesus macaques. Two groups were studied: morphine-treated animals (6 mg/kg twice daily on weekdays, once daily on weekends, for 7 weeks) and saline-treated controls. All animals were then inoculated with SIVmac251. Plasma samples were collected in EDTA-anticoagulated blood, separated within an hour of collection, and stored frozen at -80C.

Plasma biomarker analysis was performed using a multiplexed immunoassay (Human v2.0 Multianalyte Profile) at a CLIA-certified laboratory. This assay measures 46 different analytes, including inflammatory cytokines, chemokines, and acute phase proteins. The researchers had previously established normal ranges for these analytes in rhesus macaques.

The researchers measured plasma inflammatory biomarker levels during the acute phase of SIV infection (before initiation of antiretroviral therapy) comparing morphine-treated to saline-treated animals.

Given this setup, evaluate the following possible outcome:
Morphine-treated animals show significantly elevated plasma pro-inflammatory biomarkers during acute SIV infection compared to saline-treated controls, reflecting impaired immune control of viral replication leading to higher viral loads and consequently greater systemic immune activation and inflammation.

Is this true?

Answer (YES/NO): NO